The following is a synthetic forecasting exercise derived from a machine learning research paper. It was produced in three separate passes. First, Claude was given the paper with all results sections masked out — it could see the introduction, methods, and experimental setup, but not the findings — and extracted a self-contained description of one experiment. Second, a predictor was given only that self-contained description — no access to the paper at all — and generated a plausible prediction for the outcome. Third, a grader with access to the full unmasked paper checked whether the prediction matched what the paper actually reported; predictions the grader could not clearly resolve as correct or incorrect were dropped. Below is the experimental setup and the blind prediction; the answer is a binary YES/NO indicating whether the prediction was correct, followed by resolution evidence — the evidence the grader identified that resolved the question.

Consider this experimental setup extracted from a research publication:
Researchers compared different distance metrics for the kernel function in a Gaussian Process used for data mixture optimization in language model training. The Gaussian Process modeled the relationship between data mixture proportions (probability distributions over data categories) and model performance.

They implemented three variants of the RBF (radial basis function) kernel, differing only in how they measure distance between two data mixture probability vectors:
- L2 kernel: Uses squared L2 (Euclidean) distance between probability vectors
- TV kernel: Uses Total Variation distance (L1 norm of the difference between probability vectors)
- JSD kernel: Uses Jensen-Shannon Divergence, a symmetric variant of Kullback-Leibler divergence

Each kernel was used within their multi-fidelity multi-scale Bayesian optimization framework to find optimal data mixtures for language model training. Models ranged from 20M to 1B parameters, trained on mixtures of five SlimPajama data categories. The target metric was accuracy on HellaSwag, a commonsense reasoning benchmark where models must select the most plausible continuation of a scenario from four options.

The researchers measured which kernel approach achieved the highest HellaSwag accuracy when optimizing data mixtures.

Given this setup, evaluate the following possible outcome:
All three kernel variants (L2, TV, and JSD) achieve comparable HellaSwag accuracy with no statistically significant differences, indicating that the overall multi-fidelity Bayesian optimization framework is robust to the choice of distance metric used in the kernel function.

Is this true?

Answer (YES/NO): NO